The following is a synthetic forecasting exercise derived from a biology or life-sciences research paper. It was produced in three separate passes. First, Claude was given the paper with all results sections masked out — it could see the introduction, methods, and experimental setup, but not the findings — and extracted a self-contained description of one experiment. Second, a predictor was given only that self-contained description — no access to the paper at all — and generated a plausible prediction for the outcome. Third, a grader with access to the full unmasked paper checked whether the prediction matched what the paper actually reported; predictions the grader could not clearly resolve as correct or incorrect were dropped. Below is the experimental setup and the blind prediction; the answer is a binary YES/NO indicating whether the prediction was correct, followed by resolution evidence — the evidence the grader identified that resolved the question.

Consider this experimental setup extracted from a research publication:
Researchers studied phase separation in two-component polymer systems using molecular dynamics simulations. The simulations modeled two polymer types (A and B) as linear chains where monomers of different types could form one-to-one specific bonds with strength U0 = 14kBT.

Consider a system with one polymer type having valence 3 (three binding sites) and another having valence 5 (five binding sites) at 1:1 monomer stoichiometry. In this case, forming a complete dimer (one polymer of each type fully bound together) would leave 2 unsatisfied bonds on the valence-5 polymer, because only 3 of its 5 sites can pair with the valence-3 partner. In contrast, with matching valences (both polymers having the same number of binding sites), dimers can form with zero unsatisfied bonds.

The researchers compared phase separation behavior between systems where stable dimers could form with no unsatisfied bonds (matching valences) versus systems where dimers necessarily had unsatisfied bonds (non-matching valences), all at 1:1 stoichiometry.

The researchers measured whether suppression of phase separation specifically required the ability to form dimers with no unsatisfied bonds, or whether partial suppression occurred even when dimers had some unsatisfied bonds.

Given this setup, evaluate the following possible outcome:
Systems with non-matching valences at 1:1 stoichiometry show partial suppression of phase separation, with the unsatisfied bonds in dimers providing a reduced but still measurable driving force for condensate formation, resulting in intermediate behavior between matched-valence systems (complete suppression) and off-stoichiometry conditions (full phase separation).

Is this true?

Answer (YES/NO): NO